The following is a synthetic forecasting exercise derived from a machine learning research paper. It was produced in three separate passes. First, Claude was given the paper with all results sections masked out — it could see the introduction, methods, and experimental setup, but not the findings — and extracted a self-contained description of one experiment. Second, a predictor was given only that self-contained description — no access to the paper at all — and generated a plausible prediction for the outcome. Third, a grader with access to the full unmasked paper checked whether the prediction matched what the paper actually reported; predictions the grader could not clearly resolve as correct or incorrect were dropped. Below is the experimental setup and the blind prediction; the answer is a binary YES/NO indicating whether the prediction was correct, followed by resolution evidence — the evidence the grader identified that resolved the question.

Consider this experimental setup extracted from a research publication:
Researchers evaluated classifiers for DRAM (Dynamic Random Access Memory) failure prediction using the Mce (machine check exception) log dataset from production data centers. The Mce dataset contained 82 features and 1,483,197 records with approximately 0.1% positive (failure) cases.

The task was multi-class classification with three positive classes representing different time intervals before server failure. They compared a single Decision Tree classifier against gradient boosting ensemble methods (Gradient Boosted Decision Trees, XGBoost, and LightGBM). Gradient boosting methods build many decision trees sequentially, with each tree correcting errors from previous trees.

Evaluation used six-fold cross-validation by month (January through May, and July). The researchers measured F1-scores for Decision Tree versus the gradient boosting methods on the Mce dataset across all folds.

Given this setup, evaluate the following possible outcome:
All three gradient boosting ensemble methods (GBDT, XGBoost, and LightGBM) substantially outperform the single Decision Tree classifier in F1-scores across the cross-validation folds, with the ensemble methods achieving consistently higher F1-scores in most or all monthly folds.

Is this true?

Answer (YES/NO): NO